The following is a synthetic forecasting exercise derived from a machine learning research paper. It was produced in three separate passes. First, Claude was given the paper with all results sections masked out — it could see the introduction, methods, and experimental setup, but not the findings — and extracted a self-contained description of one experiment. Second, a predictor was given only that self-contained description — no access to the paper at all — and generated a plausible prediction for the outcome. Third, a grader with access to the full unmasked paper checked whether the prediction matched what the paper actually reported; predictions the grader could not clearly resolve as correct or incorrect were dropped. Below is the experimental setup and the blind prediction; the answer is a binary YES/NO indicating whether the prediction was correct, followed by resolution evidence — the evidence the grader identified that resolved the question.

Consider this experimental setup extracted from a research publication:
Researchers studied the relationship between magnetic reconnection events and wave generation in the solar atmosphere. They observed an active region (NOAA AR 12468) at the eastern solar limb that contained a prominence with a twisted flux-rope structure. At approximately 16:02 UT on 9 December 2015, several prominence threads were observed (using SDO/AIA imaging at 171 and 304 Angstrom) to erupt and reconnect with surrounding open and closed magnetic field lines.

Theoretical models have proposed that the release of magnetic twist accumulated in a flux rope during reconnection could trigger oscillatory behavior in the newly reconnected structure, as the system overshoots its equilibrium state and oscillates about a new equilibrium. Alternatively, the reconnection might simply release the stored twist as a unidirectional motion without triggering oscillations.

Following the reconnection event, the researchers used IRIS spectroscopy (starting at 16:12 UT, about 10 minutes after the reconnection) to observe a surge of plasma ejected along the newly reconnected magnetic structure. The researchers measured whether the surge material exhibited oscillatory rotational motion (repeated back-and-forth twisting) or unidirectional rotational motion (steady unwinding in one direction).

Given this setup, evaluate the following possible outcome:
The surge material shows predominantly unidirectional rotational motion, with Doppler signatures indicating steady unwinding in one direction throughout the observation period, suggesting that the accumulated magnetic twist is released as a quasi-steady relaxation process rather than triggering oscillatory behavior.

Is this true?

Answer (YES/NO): NO